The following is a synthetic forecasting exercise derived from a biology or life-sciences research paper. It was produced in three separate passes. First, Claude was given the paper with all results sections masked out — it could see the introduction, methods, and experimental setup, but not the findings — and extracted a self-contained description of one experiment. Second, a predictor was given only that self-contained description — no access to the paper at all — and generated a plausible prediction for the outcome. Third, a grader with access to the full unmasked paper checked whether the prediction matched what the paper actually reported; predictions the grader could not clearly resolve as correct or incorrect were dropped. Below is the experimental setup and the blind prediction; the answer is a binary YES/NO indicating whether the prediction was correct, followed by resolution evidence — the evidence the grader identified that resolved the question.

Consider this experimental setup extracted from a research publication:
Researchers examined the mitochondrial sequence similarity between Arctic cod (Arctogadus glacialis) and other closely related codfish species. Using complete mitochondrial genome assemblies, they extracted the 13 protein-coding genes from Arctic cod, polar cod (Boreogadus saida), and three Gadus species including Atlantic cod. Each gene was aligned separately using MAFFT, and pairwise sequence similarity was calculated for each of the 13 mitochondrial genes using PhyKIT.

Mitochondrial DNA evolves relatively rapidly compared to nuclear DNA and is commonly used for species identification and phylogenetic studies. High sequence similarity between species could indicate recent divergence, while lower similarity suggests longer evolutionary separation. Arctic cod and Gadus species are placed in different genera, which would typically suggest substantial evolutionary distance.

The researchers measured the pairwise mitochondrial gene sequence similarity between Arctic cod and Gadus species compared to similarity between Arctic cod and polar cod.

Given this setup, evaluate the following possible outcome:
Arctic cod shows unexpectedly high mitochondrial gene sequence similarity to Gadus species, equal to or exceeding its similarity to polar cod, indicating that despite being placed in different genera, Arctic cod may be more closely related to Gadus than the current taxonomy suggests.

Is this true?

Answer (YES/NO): YES